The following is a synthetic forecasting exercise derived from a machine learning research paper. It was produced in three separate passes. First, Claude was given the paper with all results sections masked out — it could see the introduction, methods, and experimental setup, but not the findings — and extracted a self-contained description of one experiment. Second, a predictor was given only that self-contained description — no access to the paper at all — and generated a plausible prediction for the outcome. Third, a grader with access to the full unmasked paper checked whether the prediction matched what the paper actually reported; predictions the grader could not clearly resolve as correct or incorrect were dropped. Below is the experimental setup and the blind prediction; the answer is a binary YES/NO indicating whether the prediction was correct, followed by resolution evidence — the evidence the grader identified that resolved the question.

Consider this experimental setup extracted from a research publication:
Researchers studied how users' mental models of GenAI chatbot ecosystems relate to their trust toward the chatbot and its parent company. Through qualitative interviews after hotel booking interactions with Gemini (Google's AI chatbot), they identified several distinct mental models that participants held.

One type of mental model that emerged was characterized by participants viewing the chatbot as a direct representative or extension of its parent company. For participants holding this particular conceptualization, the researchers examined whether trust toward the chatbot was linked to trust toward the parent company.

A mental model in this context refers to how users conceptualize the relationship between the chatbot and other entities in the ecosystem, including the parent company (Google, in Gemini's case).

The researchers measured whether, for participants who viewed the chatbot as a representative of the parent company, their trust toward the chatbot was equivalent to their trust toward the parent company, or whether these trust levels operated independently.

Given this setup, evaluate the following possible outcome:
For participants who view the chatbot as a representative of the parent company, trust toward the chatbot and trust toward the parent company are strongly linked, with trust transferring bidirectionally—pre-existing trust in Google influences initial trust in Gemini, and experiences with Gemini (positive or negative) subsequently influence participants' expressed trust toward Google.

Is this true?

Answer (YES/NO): NO